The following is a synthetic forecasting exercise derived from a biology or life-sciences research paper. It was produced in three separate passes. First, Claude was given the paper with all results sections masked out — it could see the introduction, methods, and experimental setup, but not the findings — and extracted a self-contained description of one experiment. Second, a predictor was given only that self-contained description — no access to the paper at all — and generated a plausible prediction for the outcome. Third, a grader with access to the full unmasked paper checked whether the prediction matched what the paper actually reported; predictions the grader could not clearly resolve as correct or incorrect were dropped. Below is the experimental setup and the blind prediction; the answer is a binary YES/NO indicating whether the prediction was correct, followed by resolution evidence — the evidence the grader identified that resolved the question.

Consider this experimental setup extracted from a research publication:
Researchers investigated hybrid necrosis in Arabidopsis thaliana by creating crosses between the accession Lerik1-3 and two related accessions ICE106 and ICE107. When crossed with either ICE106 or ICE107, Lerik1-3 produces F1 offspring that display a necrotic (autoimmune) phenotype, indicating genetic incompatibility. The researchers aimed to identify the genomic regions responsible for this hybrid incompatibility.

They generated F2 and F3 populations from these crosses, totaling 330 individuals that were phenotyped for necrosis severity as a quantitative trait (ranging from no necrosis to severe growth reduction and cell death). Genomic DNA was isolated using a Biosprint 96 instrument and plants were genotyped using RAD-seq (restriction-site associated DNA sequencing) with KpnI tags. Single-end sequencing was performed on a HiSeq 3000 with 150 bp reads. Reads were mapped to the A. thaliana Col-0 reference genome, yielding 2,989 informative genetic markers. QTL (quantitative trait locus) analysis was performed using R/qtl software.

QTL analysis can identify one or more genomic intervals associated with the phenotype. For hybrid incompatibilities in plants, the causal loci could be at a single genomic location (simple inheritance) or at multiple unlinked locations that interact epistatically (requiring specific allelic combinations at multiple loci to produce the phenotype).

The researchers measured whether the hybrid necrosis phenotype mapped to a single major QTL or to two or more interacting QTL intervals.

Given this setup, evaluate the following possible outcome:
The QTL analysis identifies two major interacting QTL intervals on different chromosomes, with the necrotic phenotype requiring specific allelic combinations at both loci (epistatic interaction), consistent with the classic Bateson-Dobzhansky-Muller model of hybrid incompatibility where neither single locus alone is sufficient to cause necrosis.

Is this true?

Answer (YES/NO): YES